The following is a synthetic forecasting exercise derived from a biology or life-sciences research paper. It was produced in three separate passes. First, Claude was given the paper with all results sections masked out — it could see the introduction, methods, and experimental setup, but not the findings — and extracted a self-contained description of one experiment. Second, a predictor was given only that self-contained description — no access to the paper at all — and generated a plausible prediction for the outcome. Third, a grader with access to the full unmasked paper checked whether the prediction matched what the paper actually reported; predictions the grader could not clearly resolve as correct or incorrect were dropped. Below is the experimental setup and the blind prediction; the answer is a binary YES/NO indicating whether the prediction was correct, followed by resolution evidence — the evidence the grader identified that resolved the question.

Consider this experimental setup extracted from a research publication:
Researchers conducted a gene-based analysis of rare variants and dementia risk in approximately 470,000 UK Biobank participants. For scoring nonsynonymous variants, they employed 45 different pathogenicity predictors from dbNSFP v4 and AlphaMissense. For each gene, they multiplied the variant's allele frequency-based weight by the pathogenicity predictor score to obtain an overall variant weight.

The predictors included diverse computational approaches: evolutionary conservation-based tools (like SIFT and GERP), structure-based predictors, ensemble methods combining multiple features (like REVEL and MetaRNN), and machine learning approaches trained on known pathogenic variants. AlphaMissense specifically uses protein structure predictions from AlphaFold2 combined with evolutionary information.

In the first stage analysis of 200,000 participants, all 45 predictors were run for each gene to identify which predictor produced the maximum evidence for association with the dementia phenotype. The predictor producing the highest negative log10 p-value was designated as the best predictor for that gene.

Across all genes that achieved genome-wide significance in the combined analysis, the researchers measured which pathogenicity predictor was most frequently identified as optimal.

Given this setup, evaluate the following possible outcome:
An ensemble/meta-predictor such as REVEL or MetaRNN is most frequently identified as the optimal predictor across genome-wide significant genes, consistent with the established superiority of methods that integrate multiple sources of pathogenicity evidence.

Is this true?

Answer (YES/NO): NO